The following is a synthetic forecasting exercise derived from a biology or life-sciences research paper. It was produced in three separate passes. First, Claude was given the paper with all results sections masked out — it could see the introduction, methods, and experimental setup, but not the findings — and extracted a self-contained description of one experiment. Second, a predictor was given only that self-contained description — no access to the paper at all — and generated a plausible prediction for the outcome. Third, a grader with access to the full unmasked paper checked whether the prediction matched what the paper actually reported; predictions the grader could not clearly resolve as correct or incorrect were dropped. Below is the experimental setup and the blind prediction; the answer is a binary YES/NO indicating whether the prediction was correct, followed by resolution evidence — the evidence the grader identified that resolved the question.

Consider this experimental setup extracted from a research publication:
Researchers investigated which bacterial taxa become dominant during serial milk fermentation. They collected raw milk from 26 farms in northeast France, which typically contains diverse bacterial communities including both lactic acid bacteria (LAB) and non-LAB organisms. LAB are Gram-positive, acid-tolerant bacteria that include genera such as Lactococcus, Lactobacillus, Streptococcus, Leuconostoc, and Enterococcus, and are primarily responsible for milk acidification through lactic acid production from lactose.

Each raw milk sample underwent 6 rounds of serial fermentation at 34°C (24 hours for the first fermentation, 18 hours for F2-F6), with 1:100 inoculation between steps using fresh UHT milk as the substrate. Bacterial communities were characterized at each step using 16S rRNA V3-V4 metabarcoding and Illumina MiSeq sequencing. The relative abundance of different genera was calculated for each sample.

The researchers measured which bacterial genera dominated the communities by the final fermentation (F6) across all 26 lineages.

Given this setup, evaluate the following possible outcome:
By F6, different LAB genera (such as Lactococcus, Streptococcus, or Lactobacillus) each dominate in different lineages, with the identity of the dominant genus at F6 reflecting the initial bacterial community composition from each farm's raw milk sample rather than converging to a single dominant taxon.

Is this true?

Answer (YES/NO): NO